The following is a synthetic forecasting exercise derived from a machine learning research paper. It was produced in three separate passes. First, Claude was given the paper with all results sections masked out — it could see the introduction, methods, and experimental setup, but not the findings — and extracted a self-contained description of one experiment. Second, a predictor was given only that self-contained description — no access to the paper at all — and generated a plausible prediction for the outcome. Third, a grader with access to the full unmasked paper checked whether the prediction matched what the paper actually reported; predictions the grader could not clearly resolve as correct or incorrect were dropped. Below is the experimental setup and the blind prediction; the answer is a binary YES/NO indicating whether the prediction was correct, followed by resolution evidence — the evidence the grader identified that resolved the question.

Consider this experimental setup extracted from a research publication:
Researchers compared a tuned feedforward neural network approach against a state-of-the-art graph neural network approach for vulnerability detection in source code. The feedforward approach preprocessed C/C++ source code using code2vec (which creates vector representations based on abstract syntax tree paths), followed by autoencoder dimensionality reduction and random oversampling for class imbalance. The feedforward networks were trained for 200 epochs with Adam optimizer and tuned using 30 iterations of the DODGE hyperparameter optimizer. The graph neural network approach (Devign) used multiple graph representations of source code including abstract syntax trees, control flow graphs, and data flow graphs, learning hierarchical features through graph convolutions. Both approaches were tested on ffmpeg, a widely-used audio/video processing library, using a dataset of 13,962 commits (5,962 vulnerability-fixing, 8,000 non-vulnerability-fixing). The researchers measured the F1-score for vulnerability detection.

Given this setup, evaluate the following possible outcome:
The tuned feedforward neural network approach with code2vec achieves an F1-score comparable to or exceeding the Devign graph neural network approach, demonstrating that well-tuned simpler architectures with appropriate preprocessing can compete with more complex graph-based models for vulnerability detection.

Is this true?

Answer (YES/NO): NO